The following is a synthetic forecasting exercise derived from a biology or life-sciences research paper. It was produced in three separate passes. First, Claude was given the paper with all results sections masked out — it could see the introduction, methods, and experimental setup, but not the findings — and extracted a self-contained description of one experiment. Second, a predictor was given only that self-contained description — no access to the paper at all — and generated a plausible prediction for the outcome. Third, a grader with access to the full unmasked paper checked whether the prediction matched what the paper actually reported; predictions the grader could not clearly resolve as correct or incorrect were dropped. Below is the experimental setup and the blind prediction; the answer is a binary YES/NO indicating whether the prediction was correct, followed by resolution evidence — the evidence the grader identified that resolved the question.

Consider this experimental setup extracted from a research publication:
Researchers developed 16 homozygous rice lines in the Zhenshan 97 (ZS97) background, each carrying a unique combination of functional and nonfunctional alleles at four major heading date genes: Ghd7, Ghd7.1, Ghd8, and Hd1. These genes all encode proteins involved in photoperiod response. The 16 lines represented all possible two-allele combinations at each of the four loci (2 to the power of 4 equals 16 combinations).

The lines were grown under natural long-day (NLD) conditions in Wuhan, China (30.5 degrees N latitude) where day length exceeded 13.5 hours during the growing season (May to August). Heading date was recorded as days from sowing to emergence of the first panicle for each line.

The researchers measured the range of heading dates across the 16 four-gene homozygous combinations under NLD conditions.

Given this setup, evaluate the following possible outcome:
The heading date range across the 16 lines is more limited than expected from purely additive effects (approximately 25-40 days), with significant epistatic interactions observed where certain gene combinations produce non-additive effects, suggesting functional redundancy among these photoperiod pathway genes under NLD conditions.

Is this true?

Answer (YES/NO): NO